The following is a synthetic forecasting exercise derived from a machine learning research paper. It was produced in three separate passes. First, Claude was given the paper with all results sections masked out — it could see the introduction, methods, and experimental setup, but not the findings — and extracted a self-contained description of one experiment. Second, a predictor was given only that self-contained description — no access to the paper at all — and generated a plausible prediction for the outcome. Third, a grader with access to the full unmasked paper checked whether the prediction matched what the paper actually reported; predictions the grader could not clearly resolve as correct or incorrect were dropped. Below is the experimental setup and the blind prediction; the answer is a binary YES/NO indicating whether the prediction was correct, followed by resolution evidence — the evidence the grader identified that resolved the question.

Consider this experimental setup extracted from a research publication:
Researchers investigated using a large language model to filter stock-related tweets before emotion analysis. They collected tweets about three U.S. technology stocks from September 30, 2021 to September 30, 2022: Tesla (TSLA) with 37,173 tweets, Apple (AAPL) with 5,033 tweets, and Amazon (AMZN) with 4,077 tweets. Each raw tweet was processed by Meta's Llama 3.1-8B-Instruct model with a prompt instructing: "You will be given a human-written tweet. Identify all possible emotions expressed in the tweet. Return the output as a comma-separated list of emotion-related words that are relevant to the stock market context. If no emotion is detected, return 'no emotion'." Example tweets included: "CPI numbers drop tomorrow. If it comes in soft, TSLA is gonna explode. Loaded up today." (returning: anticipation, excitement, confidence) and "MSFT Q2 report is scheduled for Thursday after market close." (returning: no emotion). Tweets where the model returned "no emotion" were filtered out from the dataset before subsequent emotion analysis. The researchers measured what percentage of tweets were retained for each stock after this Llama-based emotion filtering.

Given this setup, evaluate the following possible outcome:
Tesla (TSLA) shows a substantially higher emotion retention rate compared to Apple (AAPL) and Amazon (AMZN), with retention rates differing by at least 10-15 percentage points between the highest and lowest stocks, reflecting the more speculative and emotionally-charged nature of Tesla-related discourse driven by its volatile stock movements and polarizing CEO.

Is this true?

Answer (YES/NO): NO